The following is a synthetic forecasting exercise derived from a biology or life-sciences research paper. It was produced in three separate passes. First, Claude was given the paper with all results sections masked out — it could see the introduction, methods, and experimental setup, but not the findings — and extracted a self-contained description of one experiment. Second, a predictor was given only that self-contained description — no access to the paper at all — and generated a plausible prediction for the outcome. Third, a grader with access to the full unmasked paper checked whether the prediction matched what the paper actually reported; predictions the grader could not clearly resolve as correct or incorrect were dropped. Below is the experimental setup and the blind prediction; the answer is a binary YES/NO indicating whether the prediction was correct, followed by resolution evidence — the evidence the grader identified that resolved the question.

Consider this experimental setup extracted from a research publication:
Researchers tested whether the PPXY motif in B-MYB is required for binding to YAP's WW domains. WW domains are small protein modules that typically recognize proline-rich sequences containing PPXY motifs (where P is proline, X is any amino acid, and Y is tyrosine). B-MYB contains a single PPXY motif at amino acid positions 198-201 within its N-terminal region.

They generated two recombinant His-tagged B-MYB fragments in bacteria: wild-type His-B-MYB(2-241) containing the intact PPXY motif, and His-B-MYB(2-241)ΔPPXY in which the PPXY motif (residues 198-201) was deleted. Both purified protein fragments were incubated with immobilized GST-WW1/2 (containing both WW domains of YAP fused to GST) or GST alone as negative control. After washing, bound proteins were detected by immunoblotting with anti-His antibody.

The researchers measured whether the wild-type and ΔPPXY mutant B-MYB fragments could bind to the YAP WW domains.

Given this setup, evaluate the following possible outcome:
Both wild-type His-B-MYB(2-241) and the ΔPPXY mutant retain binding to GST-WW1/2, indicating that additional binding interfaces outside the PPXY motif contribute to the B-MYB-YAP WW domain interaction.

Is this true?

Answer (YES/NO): NO